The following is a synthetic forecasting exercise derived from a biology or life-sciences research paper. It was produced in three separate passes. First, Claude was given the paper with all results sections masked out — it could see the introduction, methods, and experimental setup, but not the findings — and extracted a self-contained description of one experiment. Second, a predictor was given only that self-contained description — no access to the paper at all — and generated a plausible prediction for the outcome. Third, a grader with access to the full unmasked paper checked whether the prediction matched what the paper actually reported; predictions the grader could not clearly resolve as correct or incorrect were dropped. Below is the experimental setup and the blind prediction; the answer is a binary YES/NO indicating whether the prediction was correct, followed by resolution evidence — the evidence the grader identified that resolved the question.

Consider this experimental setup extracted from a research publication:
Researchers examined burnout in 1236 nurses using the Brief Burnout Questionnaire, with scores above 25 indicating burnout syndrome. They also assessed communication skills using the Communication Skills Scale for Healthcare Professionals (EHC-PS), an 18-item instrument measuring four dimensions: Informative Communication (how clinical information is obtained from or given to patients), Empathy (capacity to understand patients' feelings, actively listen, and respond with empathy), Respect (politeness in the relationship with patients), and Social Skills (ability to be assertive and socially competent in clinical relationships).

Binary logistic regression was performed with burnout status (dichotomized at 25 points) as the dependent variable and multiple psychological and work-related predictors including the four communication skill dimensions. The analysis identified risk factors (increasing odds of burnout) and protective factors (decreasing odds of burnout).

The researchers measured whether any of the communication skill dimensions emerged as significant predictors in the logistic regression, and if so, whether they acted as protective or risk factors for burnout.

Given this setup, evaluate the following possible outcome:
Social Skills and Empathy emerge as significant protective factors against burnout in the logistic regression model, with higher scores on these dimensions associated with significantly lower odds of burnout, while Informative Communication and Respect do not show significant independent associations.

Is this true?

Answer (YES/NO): NO